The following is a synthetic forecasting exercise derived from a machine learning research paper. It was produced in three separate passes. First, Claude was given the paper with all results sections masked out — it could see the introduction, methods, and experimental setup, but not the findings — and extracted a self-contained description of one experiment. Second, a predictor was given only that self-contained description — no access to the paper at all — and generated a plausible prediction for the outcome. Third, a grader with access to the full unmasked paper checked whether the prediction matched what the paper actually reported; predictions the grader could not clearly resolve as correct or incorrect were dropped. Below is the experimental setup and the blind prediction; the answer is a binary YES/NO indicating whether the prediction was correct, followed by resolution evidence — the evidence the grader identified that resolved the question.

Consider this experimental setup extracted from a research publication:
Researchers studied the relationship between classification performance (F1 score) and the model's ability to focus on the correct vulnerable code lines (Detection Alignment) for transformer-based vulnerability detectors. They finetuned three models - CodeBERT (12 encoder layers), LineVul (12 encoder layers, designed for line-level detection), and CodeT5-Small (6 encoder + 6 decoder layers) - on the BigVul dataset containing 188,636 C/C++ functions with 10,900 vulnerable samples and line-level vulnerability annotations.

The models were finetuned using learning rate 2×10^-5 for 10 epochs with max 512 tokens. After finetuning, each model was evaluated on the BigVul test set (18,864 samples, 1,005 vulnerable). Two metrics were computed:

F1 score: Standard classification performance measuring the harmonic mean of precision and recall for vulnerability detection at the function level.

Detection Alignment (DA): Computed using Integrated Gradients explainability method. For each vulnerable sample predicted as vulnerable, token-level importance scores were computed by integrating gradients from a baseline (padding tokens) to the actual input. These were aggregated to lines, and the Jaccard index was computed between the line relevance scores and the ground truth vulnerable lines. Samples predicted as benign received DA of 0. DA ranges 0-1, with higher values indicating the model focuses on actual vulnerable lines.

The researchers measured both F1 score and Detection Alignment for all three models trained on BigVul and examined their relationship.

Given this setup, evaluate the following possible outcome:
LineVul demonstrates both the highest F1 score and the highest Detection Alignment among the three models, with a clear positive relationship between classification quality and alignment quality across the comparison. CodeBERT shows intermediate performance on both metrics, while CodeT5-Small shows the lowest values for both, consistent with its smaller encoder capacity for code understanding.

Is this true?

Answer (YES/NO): NO